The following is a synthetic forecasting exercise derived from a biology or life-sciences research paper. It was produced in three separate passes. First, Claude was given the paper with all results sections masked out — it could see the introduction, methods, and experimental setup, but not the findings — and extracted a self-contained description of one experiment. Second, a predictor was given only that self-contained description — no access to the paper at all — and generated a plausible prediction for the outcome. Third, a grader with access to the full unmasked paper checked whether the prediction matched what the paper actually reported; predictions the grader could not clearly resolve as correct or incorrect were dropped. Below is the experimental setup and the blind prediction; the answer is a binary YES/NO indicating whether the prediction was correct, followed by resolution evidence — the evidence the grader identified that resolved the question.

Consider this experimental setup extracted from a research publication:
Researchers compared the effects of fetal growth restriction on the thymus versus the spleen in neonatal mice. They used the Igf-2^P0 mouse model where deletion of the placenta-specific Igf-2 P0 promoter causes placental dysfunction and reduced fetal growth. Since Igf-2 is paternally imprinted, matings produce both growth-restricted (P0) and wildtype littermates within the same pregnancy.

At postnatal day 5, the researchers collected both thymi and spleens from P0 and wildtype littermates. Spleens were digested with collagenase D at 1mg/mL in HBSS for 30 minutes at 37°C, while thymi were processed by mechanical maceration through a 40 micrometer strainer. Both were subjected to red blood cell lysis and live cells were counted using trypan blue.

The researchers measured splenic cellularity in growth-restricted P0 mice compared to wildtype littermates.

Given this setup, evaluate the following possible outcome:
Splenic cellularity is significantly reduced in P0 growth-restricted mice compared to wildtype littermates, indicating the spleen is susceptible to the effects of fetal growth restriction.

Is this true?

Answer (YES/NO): YES